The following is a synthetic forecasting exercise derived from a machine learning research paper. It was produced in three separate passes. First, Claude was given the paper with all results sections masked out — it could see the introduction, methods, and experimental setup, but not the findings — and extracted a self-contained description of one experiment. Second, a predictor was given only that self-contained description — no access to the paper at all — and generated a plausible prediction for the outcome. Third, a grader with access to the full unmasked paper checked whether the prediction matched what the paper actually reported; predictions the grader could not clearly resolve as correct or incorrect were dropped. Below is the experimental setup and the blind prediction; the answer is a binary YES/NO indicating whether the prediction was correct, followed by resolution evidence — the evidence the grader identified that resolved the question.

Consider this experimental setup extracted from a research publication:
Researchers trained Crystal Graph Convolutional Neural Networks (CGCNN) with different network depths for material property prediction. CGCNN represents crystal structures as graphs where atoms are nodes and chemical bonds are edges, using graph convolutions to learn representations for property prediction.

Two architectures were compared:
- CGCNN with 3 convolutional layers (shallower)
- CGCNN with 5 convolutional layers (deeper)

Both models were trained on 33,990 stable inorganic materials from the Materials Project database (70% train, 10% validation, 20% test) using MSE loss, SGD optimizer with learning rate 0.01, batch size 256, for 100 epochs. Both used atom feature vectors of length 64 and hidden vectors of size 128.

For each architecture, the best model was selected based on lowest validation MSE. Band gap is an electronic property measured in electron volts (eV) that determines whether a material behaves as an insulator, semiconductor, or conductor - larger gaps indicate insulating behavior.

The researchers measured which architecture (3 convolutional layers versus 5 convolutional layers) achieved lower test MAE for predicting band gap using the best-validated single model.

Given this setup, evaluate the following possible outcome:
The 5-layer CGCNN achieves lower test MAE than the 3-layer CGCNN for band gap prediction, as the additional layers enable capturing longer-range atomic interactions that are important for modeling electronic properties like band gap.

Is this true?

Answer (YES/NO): YES